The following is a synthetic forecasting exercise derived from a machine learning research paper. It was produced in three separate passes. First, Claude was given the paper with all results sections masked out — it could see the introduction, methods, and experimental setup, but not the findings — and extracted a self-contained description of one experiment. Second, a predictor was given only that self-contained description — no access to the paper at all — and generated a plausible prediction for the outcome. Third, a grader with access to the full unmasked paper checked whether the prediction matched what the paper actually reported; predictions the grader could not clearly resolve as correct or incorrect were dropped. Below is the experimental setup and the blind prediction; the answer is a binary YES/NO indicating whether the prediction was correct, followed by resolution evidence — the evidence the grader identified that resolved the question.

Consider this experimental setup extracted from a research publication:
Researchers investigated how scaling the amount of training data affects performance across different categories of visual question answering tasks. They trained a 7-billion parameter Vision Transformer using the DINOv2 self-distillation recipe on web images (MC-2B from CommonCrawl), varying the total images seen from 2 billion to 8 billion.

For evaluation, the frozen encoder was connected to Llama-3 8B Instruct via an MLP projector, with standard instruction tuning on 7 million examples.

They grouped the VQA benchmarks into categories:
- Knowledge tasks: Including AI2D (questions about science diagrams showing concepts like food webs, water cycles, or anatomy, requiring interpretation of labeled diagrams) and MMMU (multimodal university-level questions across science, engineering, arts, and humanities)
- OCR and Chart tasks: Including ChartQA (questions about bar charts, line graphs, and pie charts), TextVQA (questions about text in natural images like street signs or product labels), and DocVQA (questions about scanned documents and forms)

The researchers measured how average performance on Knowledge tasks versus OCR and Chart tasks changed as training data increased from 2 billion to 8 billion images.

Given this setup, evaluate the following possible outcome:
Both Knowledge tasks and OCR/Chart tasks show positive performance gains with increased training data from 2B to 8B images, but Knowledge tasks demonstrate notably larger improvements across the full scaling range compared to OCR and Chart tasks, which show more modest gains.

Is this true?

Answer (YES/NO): NO